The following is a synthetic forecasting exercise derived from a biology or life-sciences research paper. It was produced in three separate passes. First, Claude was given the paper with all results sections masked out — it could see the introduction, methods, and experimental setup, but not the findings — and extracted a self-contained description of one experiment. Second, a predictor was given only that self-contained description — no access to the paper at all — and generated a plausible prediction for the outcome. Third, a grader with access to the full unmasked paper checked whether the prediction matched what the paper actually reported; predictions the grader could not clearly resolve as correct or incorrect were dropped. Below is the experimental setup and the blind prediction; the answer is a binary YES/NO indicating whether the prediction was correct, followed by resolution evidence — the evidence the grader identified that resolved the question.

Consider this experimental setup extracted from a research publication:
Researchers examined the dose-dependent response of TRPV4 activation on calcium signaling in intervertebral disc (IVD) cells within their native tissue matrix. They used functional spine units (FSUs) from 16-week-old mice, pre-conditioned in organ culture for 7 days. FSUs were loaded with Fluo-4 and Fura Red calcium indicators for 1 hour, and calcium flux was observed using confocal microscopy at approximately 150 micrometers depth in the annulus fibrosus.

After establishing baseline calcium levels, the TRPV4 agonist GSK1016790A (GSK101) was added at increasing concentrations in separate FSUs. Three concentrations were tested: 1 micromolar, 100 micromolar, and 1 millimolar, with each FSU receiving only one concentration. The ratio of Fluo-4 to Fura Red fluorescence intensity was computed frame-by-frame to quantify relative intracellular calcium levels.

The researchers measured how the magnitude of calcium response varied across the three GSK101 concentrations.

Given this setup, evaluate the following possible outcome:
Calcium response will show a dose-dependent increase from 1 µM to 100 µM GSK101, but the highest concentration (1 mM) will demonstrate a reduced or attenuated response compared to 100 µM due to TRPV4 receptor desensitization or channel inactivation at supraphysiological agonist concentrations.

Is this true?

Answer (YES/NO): NO